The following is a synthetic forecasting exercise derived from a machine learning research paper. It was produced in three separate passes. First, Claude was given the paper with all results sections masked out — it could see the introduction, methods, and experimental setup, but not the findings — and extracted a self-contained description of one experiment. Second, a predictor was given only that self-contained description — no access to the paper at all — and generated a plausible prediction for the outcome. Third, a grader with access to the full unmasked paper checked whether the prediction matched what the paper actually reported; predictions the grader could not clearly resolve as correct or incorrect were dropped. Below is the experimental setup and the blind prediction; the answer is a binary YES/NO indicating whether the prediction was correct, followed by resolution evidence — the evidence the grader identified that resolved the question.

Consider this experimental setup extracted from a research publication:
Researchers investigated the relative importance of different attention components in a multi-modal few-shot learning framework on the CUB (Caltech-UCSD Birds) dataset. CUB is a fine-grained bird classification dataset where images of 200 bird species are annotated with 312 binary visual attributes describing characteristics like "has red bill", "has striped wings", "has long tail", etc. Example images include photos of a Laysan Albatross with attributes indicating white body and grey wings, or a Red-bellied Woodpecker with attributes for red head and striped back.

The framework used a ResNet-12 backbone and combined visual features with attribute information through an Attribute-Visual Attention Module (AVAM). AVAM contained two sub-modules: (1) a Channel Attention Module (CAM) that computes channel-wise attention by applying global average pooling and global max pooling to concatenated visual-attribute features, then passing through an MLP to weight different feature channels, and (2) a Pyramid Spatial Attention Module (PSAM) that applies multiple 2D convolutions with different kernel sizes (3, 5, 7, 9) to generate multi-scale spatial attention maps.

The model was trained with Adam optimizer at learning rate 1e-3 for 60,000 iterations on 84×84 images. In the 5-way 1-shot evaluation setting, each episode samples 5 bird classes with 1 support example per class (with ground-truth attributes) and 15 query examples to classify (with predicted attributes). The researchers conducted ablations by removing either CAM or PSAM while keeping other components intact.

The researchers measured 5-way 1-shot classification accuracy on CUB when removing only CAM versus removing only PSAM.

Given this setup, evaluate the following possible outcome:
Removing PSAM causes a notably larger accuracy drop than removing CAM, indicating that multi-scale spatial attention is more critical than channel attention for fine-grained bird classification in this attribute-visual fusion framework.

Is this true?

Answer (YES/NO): NO